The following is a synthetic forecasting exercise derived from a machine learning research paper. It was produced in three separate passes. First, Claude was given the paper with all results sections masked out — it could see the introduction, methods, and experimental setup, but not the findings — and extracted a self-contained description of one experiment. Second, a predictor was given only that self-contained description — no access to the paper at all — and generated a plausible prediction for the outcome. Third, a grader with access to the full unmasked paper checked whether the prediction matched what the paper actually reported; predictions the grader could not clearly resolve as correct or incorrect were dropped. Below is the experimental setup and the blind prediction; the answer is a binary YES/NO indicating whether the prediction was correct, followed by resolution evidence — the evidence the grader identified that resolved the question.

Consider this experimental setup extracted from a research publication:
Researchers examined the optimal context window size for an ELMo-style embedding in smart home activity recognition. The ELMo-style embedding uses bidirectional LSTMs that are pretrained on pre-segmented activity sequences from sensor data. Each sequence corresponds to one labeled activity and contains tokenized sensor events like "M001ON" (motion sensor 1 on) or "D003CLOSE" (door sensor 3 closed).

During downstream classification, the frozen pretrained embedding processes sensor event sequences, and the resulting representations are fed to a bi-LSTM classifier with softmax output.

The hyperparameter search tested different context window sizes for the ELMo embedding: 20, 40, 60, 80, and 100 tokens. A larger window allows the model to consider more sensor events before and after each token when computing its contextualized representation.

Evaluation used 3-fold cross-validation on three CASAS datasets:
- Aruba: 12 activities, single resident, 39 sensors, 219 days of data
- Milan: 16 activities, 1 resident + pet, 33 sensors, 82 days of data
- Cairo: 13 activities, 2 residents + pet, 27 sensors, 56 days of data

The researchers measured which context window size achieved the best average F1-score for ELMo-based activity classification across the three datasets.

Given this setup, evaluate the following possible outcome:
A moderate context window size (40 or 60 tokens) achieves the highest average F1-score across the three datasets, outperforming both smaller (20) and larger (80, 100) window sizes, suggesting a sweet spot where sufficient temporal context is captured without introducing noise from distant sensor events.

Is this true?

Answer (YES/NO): YES